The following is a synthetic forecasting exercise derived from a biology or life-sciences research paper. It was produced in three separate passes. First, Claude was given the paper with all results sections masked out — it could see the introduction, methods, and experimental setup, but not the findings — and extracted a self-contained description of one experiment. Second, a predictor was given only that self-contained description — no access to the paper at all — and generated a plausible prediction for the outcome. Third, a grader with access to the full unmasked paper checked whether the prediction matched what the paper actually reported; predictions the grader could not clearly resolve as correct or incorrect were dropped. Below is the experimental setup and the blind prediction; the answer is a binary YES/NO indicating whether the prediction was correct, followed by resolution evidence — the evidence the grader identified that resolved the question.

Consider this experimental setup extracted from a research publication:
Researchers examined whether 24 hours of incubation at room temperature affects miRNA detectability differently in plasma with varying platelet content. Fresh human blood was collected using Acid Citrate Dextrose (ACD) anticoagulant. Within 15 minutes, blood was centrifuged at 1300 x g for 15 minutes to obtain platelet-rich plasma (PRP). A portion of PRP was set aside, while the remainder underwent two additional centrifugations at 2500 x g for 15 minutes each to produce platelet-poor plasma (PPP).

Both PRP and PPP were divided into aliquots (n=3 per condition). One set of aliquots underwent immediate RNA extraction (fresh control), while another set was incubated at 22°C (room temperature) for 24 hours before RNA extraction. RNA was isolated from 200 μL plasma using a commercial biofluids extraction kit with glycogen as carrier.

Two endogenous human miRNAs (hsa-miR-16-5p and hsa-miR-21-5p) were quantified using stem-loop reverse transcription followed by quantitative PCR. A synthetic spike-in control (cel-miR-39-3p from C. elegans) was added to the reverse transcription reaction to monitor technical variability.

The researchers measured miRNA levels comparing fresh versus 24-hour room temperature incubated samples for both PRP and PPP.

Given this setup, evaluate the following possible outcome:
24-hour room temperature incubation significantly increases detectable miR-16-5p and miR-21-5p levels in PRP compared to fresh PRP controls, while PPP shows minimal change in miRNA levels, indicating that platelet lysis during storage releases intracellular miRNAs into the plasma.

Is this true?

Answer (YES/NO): NO